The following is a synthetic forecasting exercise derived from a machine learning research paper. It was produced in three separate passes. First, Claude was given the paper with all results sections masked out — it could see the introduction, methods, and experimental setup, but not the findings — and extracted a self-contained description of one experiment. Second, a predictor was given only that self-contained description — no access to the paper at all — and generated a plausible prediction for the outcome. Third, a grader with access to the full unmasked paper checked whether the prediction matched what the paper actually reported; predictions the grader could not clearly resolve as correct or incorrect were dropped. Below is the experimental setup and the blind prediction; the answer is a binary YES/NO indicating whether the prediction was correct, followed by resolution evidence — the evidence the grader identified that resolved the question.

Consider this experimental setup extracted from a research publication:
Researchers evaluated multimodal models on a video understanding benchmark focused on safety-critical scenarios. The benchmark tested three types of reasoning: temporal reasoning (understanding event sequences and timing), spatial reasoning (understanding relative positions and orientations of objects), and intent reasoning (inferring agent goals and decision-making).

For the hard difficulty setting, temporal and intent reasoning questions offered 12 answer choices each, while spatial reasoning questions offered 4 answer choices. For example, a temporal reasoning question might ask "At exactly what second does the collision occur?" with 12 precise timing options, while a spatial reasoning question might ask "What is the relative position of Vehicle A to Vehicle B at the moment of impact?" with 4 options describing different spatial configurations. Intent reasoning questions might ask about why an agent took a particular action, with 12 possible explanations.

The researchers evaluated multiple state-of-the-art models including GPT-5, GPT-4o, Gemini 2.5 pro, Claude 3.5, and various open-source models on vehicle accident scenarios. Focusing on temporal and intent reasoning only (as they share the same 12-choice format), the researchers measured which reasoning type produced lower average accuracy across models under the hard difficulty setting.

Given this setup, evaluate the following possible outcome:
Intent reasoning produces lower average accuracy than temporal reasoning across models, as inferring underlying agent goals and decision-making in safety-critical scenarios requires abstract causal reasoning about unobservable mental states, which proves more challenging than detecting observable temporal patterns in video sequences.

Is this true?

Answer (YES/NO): YES